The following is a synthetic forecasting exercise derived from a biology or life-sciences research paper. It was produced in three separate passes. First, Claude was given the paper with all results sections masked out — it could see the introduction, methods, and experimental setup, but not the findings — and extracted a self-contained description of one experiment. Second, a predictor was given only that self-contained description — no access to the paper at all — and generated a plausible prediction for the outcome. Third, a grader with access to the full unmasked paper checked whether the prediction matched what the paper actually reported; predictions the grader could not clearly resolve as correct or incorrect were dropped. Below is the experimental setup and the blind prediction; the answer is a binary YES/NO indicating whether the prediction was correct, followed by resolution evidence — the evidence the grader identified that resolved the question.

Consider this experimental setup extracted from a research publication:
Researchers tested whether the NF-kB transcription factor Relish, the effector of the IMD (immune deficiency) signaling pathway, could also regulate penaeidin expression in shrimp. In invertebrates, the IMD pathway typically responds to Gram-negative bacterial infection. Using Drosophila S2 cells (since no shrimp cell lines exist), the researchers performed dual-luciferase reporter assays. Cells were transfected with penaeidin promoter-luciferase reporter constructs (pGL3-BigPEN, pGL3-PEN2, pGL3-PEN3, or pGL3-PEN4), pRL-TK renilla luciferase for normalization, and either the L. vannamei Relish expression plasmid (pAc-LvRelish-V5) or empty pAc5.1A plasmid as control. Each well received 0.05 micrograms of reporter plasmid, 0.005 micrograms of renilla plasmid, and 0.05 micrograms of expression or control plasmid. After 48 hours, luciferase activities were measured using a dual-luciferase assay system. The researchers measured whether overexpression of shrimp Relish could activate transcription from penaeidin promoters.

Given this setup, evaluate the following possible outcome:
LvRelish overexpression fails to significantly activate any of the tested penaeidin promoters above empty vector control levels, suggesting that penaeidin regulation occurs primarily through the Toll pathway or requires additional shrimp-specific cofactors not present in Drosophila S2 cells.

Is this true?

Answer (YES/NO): NO